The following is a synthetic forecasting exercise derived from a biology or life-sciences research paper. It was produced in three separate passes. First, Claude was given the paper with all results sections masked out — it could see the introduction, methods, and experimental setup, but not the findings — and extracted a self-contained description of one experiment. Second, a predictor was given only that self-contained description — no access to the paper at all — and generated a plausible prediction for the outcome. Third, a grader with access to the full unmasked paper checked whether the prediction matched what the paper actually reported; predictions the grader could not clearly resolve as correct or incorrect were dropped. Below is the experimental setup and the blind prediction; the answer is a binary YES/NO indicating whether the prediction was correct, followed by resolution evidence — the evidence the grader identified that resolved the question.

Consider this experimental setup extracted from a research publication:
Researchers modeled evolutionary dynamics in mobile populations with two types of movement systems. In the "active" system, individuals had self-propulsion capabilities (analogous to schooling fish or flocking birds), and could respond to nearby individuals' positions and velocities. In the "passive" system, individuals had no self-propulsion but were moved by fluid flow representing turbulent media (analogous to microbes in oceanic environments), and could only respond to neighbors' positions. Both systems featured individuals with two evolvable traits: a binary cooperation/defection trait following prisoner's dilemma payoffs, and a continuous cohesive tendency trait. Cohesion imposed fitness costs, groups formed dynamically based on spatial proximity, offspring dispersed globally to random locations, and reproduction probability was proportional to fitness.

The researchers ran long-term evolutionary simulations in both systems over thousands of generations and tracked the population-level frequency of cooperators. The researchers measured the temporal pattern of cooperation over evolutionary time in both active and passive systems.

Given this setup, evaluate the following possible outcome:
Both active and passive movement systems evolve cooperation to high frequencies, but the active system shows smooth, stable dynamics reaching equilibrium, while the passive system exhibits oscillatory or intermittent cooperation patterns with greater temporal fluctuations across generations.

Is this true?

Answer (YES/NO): NO